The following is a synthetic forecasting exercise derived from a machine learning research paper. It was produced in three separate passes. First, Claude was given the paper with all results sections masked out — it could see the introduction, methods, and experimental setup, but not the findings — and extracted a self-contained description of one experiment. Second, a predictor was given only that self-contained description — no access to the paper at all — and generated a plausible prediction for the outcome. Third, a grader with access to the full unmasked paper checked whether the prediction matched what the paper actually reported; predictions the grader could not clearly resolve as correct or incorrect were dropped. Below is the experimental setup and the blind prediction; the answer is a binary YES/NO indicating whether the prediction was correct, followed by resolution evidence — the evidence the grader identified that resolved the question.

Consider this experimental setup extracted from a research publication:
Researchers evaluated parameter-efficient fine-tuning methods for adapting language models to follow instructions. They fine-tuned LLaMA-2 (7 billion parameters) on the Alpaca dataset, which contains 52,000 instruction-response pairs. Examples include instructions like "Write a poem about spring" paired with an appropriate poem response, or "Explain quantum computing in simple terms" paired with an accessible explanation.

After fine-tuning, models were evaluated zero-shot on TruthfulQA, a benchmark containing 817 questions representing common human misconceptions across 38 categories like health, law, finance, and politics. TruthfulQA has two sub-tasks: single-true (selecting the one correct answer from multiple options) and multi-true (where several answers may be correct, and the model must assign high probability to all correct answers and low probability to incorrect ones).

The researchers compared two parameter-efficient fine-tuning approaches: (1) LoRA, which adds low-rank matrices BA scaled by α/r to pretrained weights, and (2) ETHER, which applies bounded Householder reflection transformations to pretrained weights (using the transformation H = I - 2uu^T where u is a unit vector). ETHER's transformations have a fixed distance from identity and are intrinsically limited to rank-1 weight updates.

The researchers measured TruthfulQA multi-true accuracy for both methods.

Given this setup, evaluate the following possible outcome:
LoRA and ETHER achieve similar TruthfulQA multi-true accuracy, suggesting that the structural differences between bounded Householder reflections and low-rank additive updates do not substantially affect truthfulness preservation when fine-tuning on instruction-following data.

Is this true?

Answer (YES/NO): YES